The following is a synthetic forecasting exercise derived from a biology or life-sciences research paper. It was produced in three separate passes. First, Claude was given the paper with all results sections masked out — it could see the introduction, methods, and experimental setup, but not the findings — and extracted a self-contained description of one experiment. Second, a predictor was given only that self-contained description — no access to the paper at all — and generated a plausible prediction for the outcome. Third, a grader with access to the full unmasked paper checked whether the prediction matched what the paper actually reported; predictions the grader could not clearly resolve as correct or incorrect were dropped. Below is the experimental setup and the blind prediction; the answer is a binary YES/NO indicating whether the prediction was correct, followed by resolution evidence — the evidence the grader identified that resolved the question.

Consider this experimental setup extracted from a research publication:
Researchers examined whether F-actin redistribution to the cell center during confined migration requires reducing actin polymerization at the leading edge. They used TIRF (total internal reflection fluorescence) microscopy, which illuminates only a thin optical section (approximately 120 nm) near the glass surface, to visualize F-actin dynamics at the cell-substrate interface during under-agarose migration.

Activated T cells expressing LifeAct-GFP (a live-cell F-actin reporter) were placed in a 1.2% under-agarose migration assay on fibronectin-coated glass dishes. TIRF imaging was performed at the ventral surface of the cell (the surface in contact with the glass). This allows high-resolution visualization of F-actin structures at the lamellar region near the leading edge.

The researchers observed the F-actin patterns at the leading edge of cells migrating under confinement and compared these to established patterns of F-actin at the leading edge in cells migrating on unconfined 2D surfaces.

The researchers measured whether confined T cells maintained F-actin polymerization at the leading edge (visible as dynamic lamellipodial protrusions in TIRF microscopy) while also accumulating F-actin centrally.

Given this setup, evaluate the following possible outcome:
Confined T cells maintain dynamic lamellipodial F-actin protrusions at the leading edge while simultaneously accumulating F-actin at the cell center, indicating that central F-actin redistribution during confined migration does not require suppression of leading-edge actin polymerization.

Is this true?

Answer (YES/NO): NO